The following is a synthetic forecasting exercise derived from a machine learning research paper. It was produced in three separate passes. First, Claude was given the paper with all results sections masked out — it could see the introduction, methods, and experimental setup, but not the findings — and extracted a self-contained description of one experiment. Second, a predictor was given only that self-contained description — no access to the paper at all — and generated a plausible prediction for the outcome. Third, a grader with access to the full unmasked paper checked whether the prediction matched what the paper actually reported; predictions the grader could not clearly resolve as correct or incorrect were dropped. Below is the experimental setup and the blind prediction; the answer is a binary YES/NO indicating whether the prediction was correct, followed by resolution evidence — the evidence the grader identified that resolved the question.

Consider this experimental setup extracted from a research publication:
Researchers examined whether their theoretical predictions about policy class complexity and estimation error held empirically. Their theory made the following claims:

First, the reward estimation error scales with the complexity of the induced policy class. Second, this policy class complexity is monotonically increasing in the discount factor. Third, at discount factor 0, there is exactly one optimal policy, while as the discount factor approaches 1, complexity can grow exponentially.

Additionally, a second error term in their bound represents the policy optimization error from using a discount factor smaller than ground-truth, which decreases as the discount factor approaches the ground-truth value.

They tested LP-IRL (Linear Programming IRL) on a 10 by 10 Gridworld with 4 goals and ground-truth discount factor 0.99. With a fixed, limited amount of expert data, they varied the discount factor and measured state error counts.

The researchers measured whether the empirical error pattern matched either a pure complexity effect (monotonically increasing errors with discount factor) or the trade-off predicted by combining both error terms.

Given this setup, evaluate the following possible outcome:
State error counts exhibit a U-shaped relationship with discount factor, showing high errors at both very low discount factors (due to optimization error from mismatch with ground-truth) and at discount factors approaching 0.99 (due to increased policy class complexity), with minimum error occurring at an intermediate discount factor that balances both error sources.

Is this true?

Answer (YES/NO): YES